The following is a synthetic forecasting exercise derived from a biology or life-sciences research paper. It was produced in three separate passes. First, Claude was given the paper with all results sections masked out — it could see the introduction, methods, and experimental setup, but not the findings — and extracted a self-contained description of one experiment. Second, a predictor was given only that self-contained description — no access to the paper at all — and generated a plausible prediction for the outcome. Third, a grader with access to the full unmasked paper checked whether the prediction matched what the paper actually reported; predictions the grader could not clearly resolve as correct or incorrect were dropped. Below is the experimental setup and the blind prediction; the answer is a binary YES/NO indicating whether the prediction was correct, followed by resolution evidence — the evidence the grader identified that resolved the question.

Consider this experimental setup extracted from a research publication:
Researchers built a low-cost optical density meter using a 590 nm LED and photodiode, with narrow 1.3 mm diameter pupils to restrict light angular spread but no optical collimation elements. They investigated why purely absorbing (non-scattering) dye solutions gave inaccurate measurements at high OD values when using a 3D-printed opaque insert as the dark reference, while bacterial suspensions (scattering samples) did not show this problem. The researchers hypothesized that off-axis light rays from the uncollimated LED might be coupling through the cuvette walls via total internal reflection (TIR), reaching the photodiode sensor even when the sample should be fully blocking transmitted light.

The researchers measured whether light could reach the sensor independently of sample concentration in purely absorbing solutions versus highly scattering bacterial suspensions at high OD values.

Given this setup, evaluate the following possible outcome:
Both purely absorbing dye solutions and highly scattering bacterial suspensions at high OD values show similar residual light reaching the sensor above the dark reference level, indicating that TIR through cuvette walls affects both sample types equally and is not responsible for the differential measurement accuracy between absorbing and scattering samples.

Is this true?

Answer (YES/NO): NO